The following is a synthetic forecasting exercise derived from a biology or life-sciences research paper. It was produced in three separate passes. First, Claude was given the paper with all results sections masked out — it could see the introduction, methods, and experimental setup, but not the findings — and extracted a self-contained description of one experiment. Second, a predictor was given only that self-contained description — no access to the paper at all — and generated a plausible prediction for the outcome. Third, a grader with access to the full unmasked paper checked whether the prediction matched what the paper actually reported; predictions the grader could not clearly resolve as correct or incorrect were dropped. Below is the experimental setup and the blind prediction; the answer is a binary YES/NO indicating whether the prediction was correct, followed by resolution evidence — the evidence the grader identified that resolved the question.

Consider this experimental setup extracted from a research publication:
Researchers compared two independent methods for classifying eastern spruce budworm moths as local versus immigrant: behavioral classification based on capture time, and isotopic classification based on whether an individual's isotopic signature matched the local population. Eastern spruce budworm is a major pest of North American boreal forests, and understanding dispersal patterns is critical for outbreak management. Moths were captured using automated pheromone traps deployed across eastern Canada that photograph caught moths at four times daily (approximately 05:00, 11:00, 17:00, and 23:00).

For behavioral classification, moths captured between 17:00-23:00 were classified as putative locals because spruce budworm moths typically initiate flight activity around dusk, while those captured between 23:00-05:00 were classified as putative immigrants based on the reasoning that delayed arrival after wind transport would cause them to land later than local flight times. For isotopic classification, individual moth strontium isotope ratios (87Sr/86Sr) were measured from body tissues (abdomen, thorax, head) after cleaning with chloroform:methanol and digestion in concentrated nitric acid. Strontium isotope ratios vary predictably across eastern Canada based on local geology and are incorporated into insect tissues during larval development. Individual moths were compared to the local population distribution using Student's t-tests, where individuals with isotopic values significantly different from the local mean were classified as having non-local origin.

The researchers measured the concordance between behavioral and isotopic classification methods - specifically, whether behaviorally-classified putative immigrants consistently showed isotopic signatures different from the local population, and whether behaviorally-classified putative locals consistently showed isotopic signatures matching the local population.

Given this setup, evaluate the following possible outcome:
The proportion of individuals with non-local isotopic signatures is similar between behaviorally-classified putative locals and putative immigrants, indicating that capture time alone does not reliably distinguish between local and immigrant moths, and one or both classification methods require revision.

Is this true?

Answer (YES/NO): NO